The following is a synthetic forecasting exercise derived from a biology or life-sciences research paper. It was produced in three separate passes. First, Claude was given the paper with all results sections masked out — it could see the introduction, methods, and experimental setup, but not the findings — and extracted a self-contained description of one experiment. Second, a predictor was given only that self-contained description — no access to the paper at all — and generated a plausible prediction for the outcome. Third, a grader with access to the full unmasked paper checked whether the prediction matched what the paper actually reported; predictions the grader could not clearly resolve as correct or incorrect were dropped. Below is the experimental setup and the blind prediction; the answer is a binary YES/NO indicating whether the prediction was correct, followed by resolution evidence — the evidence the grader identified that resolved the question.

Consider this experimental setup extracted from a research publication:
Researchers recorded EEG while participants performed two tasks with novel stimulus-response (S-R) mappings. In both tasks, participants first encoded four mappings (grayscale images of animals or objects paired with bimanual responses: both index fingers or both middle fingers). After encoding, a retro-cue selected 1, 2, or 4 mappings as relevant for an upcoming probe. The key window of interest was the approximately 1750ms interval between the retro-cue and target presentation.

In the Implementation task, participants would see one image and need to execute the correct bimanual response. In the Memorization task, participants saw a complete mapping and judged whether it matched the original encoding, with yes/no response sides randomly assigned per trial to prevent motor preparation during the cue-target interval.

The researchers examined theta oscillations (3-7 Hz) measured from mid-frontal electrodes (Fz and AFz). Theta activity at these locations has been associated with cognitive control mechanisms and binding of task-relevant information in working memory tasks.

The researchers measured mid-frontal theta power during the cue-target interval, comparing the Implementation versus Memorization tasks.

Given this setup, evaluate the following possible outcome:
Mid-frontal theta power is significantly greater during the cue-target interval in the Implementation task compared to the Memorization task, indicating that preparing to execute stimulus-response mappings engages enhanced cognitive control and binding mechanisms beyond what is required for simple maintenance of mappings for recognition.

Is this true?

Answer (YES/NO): YES